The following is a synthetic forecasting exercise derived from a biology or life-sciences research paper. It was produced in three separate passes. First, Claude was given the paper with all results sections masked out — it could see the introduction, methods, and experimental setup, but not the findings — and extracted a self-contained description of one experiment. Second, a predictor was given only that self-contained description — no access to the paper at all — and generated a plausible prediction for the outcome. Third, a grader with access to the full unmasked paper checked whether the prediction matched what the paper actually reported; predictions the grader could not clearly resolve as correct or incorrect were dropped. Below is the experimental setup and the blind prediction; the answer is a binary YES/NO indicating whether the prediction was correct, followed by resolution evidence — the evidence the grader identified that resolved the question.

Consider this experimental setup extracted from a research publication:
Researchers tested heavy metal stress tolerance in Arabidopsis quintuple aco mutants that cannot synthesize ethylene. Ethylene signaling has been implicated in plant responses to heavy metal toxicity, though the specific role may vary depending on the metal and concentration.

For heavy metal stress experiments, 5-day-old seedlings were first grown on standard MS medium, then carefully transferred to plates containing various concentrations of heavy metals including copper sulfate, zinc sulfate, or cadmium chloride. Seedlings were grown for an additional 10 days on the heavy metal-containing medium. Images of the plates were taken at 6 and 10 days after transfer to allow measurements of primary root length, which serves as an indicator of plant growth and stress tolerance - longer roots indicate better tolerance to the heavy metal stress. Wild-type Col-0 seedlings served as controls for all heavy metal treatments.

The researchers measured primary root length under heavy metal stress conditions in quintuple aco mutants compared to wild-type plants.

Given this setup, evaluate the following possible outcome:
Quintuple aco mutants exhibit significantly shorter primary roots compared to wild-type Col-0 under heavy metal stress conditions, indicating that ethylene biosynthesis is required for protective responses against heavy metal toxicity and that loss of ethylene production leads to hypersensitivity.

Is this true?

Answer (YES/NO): NO